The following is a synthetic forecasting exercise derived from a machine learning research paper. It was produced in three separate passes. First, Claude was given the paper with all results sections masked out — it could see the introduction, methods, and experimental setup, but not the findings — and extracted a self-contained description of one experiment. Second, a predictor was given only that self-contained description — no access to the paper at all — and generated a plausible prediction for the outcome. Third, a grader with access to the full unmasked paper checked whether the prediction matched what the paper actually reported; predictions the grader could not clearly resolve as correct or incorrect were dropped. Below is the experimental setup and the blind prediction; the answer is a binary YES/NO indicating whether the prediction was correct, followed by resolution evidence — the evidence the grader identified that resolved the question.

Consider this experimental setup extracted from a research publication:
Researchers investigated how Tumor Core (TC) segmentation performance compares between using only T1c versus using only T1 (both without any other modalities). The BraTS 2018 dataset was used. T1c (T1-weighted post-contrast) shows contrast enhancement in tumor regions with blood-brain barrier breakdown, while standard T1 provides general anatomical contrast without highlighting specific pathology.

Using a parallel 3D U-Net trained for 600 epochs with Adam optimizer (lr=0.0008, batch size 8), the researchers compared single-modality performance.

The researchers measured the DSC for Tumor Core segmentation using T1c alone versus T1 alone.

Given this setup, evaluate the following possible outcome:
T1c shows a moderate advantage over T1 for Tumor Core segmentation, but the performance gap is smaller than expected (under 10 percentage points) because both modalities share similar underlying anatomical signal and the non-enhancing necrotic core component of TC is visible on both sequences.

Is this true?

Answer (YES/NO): NO